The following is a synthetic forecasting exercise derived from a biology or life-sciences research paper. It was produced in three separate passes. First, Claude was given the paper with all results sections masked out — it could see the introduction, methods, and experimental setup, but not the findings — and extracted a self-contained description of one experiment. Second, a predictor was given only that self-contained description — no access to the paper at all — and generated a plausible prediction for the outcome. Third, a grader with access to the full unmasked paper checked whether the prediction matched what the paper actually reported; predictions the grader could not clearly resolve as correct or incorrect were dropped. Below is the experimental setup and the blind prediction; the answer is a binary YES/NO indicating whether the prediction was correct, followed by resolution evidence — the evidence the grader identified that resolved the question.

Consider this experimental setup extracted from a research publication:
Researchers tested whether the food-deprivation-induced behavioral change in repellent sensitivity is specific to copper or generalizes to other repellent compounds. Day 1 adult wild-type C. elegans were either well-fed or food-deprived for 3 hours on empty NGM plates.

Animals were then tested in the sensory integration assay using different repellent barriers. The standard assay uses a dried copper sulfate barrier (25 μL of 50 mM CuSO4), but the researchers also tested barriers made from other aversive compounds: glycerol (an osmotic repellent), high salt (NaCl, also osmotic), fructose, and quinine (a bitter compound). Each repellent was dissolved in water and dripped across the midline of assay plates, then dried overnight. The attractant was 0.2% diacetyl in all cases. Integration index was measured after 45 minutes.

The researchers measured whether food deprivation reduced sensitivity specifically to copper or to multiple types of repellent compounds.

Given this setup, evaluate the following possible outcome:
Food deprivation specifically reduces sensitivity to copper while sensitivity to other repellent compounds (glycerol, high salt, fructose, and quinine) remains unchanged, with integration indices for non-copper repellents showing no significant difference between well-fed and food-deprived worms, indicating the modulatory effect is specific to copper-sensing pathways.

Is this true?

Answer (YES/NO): YES